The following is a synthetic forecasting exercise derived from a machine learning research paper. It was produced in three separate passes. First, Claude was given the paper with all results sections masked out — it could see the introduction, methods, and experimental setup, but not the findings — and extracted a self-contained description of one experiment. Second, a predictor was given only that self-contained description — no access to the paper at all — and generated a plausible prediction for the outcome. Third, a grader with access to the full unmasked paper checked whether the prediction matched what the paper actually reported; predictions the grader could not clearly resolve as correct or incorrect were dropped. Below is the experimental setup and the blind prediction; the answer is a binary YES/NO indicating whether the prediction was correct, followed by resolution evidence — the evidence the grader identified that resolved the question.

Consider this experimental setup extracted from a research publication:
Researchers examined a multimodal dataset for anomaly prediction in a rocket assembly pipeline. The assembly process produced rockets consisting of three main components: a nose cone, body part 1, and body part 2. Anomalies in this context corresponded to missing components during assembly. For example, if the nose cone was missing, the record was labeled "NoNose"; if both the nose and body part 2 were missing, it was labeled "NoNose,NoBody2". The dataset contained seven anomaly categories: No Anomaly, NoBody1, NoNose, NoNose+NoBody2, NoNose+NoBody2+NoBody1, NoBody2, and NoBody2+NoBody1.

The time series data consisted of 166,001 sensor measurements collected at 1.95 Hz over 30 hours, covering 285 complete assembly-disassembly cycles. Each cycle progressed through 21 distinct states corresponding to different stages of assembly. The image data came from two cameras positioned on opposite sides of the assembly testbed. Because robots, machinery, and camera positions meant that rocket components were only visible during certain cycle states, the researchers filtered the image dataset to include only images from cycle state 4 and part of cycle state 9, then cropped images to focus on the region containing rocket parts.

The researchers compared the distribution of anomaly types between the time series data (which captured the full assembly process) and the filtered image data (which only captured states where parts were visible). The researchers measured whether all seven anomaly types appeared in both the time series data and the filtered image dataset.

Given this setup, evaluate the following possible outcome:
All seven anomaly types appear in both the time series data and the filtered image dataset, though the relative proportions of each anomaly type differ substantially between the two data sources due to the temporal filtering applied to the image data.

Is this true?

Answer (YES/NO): NO